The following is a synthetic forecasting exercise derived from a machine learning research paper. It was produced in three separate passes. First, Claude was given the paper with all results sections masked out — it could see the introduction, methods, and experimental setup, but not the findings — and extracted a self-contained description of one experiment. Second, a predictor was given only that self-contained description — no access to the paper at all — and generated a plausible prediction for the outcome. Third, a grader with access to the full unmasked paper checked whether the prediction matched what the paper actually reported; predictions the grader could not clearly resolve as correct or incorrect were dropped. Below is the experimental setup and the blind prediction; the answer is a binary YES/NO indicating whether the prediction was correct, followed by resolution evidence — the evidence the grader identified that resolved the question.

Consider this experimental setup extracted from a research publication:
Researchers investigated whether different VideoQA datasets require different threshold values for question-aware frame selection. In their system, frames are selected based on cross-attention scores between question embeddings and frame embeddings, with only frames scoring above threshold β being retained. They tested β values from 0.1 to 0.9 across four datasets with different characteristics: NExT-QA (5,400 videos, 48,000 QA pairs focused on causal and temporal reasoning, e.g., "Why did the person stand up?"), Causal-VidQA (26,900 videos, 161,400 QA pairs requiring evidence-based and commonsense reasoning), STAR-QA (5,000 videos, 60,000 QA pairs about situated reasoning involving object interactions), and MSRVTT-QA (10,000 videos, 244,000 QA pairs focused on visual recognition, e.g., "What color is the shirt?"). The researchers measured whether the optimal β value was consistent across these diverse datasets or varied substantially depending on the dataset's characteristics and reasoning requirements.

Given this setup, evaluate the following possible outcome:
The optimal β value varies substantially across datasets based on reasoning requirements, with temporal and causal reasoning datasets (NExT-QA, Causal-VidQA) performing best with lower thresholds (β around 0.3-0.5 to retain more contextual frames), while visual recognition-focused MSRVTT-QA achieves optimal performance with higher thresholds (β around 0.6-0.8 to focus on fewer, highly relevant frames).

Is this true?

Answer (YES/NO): NO